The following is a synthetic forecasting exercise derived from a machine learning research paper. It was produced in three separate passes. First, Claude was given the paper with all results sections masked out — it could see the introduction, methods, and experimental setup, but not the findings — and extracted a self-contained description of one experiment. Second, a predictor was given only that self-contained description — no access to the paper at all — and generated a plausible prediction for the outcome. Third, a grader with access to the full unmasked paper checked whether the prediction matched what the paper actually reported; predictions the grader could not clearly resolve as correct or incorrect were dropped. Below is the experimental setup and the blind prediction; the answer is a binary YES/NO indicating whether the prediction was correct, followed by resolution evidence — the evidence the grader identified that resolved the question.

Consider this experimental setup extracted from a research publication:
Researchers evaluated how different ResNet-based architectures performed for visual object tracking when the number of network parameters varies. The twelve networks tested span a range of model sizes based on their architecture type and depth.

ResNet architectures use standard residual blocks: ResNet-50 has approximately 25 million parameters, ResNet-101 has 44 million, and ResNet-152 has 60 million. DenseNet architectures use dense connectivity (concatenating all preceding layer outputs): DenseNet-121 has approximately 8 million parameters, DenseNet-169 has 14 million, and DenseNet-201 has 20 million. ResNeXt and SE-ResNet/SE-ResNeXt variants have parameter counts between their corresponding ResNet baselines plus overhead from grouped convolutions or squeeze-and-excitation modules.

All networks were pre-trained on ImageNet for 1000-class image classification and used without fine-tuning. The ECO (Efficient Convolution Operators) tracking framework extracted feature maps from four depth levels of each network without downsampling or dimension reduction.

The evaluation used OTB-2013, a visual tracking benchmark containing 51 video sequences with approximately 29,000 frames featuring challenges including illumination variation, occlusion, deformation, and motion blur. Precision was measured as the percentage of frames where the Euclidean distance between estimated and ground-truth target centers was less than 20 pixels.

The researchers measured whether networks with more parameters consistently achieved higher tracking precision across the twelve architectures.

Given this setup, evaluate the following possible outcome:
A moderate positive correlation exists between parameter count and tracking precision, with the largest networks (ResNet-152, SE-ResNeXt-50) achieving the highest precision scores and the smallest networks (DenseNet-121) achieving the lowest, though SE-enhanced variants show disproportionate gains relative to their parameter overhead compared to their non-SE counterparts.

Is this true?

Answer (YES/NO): NO